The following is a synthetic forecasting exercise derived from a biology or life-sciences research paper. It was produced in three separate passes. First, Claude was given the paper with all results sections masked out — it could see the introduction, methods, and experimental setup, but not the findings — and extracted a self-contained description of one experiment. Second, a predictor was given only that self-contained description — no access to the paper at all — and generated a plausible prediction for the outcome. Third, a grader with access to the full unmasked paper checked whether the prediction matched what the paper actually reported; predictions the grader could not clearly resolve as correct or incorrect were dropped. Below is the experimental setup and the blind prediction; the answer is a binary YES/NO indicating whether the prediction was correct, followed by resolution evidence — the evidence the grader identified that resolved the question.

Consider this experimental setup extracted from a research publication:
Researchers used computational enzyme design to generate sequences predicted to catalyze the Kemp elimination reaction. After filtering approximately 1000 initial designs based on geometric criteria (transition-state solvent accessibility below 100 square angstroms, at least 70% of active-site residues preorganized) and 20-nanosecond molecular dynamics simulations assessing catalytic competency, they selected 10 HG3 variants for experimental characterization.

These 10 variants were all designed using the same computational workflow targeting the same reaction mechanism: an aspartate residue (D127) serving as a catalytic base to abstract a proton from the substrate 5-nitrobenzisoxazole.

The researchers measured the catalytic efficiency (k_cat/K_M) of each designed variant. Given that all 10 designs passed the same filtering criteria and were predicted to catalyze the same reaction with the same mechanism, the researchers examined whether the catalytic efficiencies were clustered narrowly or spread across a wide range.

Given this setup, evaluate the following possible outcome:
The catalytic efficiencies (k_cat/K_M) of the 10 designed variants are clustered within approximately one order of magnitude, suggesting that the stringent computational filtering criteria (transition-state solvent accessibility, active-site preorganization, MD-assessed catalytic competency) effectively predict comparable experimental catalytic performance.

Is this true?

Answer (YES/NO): NO